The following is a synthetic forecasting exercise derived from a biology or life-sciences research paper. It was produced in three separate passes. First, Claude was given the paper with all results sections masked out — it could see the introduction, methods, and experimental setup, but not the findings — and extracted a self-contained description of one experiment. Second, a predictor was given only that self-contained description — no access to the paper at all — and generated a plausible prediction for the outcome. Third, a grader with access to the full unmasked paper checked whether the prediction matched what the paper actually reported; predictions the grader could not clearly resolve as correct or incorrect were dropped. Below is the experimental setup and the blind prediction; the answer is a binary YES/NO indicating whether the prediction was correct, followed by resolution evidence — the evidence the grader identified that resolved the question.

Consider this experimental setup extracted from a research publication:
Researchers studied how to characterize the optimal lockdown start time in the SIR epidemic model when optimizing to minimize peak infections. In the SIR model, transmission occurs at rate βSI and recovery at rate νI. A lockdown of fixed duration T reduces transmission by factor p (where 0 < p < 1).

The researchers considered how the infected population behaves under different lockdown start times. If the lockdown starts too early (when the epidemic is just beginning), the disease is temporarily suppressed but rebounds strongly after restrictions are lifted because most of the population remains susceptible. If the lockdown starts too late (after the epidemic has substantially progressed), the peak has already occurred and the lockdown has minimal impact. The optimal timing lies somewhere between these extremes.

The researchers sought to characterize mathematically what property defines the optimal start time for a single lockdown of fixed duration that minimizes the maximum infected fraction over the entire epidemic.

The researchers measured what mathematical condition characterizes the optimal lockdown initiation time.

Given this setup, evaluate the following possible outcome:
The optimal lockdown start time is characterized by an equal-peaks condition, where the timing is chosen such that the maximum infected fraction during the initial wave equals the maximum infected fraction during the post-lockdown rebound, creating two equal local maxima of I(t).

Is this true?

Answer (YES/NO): YES